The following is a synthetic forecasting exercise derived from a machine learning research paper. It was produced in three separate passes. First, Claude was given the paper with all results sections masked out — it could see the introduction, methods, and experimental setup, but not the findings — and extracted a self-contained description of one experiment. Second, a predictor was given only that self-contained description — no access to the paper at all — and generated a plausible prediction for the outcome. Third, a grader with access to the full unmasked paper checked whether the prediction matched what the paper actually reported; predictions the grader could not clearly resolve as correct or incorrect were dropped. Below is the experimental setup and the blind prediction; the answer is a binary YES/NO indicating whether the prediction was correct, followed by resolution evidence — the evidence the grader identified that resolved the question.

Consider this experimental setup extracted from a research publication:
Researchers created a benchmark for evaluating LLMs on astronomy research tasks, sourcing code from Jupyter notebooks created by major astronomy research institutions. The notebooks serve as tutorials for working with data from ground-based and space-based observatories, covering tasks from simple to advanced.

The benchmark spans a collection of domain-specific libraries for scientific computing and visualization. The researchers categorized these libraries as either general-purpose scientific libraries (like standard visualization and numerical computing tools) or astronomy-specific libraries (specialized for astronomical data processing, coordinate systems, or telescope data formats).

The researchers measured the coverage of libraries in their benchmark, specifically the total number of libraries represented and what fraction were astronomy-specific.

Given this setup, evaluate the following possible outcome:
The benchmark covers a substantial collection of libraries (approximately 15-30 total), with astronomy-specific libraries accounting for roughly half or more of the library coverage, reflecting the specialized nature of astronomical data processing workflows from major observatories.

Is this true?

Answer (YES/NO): NO